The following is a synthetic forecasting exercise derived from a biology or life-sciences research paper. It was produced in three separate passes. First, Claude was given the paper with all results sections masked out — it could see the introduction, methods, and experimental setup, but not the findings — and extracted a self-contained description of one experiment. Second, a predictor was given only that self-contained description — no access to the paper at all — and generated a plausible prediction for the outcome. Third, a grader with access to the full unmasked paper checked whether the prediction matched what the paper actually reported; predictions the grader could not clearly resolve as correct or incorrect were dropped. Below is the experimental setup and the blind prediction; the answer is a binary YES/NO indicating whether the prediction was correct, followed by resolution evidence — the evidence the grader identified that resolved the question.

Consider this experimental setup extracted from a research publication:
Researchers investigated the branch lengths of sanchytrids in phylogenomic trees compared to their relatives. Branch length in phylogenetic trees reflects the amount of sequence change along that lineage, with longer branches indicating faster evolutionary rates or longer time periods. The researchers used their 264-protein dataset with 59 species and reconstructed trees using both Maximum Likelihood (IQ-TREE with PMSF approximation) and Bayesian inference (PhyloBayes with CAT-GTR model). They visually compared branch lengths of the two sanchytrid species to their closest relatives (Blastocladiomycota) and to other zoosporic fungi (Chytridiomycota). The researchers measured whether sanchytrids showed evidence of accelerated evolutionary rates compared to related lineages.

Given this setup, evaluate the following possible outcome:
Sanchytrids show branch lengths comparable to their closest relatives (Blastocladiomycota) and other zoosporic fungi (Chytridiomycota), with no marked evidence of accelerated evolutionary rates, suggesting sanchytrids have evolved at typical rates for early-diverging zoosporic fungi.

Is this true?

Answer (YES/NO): NO